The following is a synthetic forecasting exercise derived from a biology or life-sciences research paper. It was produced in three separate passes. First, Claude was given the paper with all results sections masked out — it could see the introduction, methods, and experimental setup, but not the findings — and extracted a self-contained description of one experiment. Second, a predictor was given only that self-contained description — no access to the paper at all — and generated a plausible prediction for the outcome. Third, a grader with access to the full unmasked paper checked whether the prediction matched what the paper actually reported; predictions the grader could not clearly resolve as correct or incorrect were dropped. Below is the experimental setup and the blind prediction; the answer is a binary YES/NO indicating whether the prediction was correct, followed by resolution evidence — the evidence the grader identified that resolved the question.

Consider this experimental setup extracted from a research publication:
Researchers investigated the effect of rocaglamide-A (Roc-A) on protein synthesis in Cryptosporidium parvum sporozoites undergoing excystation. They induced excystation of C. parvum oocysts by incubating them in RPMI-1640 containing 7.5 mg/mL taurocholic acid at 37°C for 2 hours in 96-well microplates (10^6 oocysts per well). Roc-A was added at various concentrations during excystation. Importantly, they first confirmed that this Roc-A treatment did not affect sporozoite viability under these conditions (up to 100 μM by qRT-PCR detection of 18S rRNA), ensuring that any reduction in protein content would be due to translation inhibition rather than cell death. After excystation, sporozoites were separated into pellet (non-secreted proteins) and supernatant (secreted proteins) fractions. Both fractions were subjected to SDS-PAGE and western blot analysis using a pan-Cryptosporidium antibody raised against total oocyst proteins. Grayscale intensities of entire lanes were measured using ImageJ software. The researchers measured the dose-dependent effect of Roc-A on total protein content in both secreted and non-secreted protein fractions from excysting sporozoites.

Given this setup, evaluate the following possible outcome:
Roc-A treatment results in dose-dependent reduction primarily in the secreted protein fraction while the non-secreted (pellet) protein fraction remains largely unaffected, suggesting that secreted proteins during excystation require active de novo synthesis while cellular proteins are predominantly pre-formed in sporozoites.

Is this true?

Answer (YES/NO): NO